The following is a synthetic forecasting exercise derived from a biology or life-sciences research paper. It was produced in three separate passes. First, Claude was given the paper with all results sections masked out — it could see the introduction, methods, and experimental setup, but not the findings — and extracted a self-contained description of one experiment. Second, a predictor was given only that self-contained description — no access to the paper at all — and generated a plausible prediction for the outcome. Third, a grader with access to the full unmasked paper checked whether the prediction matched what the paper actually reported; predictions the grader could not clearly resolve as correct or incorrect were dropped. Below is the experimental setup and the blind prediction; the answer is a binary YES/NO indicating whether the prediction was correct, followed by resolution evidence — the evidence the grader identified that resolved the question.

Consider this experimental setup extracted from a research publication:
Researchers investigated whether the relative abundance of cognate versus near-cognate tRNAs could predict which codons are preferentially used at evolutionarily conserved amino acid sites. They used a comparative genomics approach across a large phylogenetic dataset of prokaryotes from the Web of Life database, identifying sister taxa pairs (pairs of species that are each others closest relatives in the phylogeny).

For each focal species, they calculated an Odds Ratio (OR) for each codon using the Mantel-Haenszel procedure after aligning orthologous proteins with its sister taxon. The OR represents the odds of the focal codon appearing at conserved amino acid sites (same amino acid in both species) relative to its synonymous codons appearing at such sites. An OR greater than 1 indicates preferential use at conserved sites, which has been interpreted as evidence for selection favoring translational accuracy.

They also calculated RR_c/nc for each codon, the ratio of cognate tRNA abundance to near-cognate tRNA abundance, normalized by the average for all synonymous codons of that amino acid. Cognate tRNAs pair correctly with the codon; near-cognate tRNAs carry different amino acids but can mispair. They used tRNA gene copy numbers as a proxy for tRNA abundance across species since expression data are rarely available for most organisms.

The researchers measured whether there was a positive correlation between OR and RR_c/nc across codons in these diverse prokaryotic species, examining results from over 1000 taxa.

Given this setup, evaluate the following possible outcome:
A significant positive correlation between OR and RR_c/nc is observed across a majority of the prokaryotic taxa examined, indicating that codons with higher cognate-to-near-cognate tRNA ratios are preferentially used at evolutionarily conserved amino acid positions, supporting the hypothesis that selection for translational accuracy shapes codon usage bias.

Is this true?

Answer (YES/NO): YES